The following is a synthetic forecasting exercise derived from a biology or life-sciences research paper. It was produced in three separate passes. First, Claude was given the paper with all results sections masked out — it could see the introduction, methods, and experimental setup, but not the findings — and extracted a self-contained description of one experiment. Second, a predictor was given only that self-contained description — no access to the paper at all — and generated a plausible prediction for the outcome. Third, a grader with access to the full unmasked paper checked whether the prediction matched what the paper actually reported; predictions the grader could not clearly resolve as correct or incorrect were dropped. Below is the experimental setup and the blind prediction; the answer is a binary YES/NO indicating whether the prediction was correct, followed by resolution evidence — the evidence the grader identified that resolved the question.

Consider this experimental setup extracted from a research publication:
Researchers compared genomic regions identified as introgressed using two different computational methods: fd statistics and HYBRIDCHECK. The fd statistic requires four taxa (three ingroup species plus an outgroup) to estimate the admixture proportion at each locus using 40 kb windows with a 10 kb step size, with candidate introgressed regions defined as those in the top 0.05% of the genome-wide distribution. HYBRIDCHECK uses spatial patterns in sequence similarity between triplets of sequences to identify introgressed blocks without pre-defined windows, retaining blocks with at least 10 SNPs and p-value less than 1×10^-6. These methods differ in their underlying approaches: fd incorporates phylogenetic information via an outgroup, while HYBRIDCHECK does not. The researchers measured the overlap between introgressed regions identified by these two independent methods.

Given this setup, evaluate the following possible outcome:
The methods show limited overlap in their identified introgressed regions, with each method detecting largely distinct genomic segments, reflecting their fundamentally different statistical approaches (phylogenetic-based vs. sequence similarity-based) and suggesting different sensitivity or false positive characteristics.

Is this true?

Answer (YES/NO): YES